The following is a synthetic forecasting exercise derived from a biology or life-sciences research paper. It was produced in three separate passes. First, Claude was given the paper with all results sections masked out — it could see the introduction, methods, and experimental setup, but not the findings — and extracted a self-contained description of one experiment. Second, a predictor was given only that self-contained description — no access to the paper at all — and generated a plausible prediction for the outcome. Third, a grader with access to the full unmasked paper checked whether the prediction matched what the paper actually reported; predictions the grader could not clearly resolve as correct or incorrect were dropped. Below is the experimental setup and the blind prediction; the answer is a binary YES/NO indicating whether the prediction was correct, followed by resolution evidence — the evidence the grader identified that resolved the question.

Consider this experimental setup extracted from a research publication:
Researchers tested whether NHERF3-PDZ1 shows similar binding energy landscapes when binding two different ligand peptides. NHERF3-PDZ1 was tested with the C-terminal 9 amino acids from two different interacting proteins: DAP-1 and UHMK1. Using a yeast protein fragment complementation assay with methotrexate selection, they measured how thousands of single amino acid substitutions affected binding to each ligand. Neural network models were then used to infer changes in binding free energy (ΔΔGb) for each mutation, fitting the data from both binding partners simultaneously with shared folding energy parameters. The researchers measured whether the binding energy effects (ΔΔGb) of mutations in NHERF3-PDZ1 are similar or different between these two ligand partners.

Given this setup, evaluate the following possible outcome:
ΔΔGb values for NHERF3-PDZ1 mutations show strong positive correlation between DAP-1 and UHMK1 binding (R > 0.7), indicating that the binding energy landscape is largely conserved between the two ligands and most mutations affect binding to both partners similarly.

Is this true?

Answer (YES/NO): YES